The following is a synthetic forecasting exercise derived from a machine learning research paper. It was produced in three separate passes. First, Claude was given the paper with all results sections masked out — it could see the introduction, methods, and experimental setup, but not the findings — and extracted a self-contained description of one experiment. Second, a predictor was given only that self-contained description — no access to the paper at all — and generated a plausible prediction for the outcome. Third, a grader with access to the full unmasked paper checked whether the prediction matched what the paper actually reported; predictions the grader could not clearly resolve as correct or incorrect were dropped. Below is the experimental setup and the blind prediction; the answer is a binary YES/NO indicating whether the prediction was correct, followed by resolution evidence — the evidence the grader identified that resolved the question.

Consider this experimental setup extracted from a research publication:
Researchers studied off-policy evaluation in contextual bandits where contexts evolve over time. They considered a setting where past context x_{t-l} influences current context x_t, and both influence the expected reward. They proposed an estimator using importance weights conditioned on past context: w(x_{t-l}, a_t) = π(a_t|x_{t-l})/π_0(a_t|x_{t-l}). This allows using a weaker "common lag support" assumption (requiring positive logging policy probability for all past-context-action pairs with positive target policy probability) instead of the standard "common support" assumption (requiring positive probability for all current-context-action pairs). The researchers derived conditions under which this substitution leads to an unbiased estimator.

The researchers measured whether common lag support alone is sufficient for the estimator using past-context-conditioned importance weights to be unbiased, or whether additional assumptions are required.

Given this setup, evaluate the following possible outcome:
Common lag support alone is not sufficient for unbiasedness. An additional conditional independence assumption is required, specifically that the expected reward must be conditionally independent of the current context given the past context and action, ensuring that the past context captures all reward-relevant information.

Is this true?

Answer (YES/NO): NO